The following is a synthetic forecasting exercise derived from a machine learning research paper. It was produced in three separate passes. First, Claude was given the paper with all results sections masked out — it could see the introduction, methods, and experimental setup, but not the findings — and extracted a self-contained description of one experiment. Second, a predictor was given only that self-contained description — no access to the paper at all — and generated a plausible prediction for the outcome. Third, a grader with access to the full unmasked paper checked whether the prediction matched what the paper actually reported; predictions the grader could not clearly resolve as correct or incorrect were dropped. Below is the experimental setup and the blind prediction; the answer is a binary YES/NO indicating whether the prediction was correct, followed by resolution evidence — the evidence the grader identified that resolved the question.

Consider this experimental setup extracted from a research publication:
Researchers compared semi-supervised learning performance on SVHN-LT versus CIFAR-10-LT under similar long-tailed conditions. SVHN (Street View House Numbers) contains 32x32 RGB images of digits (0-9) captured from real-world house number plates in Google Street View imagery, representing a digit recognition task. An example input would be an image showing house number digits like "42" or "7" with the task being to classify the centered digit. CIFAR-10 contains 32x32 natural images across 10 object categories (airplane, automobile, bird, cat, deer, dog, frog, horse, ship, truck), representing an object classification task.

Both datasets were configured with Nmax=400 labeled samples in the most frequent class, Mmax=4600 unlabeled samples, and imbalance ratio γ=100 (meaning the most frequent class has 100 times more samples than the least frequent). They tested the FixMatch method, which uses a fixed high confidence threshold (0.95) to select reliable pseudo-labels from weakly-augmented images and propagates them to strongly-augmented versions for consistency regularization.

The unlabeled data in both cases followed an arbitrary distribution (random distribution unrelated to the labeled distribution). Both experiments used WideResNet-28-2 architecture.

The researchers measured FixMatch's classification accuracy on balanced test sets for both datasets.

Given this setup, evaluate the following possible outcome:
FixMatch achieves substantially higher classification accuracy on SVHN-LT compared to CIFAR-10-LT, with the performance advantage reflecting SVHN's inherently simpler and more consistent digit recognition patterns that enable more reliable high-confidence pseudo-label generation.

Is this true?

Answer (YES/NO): YES